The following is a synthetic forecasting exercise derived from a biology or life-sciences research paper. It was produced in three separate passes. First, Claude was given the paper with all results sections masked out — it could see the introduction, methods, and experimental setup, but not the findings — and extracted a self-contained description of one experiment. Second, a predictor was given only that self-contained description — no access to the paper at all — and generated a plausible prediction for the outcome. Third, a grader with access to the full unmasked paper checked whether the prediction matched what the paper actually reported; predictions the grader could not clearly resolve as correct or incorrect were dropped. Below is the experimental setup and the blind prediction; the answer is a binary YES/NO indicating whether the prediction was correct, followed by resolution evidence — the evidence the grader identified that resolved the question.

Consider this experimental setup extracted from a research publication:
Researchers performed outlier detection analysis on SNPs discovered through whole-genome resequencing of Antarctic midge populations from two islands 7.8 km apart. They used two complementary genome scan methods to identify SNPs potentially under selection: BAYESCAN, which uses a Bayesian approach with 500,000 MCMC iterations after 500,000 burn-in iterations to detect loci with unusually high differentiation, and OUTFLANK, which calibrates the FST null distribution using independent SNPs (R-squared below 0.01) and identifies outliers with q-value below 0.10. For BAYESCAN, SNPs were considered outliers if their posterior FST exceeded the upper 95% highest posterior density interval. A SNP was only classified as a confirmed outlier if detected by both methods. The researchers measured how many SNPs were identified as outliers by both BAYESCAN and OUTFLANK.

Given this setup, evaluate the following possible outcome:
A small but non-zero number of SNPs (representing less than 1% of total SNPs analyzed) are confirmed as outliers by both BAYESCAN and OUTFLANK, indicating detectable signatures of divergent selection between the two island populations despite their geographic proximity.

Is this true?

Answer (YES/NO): YES